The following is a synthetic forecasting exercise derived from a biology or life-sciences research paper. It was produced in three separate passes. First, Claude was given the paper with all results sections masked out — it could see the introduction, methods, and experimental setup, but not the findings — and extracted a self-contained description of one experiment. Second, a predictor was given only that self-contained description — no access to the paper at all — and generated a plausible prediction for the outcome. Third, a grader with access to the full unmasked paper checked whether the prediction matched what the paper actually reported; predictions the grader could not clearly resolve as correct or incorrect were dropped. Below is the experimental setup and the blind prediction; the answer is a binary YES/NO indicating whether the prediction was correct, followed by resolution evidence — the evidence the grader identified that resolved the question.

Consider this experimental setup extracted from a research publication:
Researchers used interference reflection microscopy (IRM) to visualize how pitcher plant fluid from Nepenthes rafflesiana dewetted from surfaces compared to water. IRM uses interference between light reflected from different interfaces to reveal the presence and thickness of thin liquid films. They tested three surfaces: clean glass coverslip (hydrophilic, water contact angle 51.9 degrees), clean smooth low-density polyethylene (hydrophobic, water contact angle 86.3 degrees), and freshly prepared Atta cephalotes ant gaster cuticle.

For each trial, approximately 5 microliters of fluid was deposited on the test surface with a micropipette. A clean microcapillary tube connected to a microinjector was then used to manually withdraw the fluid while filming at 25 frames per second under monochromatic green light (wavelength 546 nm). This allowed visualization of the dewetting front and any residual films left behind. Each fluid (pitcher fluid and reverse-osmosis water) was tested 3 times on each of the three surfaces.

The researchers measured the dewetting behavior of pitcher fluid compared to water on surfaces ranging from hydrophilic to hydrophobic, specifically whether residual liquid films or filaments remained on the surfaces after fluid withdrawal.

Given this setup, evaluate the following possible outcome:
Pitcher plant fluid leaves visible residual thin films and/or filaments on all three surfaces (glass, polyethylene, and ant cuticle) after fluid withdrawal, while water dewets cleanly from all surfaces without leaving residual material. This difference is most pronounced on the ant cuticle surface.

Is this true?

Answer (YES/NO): NO